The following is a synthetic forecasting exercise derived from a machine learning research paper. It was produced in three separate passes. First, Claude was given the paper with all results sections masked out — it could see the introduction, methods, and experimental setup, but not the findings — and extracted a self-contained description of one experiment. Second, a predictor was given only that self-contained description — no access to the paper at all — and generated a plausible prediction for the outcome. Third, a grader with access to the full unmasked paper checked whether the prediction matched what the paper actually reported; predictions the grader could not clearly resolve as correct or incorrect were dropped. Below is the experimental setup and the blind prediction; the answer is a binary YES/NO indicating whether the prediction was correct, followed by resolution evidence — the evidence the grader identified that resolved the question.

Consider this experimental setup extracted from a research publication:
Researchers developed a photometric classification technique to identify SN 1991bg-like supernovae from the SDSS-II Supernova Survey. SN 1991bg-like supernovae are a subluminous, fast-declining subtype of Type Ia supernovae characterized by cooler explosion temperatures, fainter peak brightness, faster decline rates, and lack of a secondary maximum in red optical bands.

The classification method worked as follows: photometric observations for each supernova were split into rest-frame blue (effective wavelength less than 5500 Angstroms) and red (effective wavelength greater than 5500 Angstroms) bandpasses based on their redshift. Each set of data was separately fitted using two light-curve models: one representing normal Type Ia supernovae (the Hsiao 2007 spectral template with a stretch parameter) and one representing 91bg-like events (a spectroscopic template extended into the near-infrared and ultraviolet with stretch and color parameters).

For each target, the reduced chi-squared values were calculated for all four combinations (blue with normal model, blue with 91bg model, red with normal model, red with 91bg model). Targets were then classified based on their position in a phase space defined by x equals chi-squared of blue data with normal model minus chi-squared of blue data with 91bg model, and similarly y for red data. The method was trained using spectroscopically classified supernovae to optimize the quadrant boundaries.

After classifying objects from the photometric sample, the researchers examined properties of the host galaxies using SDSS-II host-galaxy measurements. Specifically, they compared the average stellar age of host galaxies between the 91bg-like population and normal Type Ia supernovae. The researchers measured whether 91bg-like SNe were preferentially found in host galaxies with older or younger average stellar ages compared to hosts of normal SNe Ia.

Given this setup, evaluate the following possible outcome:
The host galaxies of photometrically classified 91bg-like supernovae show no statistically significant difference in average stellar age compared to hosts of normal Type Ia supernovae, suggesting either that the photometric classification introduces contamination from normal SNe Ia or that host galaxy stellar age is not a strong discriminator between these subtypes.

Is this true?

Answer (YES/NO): NO